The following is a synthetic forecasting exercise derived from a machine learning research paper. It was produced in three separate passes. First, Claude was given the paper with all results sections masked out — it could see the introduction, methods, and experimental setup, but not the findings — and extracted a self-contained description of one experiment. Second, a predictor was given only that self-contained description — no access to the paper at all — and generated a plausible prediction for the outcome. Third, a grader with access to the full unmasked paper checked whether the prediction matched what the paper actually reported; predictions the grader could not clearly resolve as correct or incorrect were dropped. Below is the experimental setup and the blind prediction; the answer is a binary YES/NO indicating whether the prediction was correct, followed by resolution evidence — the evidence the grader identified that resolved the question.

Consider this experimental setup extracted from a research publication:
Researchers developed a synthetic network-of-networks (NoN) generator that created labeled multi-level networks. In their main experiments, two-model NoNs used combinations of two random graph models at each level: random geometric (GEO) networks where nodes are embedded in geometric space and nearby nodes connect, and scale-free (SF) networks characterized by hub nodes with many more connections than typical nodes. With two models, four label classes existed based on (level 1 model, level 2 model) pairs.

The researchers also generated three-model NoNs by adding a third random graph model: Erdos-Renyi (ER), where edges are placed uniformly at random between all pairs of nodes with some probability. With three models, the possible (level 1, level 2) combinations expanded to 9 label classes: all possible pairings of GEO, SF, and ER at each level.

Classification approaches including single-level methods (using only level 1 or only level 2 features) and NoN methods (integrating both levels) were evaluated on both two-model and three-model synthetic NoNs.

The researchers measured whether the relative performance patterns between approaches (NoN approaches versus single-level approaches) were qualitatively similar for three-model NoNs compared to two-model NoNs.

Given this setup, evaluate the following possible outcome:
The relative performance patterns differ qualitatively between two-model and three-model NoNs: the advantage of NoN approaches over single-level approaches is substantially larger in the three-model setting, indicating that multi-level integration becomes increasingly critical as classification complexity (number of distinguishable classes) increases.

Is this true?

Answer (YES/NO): NO